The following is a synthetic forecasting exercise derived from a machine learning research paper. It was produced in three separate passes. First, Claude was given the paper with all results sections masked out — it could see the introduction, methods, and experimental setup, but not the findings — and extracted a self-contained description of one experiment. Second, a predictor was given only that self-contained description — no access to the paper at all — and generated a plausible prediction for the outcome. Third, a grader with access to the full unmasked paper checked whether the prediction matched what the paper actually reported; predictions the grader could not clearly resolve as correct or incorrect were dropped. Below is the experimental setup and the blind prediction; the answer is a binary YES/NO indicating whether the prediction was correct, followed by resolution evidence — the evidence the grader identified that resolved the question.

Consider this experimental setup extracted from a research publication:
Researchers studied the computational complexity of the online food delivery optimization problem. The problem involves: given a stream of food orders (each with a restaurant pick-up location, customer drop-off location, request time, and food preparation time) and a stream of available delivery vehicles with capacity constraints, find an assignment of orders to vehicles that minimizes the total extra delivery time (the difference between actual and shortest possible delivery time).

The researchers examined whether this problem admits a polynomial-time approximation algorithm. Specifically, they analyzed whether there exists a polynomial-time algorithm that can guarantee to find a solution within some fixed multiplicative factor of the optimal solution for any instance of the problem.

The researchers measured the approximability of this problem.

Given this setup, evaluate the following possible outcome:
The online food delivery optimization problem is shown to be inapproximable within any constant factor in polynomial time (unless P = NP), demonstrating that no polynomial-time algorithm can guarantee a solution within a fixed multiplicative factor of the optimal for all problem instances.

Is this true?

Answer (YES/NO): YES